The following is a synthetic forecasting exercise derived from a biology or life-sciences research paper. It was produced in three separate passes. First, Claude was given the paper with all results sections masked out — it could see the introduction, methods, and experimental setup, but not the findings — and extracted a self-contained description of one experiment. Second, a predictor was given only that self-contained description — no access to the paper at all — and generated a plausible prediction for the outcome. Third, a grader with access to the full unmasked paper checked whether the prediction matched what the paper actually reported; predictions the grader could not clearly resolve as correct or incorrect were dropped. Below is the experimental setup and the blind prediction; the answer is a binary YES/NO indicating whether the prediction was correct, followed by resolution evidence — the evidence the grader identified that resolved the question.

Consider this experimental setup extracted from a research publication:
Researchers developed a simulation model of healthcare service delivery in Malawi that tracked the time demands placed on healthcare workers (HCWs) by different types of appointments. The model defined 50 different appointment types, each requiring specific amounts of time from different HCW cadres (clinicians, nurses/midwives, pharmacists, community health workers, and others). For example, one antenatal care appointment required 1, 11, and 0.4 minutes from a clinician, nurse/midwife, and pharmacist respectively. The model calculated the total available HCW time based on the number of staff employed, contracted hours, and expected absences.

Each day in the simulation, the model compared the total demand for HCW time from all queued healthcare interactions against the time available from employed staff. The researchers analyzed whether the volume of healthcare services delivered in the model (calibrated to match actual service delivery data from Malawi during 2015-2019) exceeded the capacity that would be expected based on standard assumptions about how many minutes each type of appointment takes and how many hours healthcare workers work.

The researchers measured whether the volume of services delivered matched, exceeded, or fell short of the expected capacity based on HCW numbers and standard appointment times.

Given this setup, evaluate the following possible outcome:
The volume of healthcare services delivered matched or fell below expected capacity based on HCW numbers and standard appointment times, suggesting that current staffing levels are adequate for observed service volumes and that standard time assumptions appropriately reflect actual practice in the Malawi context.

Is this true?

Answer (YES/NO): NO